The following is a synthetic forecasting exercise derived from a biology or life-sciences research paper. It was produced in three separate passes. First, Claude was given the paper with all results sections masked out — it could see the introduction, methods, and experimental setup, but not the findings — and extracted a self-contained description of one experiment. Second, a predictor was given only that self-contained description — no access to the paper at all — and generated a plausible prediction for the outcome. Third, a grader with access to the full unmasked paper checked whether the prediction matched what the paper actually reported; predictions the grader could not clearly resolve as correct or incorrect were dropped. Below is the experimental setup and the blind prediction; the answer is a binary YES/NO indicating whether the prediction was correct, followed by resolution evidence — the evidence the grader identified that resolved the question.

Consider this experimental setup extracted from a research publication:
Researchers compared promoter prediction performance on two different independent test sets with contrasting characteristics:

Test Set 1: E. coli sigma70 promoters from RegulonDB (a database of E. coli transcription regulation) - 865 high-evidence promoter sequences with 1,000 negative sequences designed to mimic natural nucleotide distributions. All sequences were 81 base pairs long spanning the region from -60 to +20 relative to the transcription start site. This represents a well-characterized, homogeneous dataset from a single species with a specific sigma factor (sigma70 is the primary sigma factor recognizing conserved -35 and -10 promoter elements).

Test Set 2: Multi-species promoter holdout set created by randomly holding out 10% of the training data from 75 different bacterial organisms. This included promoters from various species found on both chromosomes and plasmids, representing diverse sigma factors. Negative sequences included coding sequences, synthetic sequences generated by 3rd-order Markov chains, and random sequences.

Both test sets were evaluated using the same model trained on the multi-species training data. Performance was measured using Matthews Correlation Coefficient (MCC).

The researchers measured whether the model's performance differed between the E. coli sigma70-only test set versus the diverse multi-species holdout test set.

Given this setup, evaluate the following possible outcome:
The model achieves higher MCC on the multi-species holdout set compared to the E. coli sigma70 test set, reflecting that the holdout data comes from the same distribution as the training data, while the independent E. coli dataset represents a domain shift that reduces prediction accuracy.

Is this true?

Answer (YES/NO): NO